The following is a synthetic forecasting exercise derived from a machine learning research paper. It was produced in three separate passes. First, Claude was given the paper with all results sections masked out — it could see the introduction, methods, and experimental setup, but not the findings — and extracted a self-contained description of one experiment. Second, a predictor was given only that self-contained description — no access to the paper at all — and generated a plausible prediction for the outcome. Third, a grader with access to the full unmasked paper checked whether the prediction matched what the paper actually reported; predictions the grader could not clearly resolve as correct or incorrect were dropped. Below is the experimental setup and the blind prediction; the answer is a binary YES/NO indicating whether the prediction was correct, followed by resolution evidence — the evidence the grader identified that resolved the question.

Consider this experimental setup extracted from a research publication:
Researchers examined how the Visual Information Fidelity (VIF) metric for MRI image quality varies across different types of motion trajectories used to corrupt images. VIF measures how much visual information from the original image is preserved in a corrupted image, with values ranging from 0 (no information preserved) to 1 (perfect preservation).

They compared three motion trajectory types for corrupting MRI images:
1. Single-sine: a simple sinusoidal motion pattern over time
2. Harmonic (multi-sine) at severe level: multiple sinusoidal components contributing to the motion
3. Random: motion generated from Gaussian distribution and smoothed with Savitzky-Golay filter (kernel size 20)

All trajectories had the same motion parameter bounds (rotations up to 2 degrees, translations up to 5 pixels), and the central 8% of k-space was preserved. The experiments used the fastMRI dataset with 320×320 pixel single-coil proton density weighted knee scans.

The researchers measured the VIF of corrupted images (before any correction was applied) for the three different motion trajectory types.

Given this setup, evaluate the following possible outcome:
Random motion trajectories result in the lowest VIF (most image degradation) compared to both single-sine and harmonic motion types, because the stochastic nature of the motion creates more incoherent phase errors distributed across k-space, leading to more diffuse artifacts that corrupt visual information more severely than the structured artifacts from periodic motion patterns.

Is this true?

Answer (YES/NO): NO